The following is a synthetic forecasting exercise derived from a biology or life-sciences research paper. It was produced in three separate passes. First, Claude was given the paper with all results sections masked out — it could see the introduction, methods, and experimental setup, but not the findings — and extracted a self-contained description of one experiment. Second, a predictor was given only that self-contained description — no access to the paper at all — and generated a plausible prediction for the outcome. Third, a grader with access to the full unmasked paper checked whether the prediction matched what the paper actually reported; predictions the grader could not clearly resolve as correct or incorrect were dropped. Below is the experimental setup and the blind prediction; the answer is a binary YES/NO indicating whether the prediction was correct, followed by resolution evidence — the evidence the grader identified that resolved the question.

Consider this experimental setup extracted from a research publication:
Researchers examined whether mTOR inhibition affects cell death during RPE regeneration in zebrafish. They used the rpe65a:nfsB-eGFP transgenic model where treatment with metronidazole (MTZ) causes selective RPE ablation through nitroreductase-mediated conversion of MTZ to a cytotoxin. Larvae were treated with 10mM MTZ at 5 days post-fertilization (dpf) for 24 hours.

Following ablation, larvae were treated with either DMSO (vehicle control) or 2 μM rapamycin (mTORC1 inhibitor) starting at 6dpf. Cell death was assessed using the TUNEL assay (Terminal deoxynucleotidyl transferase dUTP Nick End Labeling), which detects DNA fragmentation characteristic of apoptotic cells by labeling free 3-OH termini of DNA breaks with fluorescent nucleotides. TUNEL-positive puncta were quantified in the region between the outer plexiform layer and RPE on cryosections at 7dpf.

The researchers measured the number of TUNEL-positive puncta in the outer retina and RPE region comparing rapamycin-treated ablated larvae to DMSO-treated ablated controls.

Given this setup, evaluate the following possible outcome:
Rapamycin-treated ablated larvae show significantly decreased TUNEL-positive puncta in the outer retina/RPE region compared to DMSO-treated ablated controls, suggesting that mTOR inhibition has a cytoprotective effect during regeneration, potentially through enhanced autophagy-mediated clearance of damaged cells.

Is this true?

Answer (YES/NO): NO